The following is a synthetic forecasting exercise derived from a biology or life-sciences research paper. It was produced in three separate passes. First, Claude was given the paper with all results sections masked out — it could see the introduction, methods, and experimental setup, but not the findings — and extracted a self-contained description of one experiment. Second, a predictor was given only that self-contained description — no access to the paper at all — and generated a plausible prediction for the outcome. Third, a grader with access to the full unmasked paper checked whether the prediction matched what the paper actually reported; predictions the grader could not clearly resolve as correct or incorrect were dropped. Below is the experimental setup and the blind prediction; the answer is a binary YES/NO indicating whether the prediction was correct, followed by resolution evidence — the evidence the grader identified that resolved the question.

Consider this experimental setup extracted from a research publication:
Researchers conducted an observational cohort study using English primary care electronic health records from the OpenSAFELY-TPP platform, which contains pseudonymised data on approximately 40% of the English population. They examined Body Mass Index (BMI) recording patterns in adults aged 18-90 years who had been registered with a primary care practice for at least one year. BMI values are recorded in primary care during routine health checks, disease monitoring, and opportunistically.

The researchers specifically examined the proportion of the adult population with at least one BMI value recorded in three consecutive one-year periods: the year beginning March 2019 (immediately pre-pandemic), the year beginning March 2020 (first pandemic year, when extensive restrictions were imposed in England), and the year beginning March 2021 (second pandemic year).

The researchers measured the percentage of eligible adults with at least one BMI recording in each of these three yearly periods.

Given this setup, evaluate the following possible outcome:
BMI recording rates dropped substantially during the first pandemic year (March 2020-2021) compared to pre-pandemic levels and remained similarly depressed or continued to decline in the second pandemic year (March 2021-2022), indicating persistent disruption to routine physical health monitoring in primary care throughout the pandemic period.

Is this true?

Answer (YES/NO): NO